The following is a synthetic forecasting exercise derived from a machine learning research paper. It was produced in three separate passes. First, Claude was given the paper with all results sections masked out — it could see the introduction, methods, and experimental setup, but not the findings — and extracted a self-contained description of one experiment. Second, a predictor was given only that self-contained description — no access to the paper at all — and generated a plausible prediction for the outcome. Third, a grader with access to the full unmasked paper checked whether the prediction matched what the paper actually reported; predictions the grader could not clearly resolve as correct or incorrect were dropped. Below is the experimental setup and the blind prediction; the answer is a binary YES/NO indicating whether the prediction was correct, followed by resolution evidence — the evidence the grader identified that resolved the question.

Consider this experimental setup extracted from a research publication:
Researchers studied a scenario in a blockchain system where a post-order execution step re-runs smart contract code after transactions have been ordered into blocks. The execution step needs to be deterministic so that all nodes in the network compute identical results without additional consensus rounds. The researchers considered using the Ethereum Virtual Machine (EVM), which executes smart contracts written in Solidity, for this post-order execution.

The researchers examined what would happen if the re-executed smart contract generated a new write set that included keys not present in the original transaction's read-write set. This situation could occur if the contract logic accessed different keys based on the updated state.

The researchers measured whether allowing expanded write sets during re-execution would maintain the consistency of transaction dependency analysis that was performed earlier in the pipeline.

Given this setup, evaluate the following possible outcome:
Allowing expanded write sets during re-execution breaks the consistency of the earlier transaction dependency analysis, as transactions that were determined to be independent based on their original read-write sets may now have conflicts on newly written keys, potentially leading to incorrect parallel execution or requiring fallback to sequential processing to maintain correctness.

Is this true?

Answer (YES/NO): YES